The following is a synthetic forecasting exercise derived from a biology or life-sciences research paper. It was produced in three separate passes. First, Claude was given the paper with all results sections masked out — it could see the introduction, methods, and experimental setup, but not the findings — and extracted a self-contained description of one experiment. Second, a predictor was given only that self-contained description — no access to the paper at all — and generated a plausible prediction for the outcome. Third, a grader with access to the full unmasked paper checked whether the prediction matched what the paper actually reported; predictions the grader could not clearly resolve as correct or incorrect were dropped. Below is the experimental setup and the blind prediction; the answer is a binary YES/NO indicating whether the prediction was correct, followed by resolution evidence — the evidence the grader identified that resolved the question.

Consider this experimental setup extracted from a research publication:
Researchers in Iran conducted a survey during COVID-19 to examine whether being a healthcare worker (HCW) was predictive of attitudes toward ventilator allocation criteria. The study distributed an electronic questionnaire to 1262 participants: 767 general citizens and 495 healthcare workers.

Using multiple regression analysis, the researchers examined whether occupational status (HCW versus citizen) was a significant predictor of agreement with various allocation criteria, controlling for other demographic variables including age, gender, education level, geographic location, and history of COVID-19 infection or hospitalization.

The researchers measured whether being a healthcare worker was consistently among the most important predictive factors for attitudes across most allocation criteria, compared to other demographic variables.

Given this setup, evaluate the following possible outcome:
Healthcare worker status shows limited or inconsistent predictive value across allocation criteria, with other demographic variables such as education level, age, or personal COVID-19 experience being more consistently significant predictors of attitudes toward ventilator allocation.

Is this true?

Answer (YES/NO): NO